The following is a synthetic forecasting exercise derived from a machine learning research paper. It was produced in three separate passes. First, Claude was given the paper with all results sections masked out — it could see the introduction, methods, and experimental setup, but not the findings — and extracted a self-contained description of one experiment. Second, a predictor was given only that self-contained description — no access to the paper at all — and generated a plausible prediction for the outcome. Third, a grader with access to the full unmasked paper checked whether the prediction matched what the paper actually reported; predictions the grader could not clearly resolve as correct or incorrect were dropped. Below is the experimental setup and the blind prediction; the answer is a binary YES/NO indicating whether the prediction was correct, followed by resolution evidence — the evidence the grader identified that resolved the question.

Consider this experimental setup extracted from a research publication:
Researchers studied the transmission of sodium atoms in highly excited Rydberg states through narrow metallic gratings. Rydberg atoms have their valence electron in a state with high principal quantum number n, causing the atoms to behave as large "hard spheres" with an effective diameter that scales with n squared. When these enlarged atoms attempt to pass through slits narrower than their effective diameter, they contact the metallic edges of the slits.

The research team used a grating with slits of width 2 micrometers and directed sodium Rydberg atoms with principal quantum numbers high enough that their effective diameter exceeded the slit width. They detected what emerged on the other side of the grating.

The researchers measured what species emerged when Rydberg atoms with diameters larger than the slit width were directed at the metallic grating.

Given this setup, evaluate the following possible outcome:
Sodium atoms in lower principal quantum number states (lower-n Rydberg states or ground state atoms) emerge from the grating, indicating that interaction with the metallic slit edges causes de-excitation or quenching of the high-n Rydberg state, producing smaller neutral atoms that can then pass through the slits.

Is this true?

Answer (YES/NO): NO